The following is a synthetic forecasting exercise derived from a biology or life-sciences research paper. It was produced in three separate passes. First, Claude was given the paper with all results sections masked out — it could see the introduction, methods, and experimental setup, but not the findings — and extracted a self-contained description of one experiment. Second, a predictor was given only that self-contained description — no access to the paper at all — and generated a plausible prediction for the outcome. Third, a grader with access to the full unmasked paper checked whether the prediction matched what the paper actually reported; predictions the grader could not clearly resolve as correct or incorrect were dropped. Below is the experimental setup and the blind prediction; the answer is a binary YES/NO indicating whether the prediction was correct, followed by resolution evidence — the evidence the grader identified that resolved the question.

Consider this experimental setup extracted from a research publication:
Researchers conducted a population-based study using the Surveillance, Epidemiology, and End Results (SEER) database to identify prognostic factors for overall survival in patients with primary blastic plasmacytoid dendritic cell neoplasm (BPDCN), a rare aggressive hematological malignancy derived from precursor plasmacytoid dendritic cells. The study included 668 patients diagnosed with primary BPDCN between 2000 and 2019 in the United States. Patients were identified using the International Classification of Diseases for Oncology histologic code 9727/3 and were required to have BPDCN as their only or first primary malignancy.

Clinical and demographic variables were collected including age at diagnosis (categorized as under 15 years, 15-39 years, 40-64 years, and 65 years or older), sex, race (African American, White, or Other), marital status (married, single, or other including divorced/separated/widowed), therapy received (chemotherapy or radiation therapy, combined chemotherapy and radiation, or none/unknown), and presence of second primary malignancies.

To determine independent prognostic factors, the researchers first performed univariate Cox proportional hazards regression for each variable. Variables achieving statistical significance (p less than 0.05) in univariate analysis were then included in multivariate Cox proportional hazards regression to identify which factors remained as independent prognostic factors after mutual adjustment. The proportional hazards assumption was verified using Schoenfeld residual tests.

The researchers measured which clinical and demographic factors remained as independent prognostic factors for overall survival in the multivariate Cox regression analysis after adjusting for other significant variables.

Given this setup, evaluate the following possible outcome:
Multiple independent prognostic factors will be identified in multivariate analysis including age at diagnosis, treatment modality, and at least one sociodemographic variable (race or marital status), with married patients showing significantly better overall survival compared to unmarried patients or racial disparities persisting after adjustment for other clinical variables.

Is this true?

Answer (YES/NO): NO